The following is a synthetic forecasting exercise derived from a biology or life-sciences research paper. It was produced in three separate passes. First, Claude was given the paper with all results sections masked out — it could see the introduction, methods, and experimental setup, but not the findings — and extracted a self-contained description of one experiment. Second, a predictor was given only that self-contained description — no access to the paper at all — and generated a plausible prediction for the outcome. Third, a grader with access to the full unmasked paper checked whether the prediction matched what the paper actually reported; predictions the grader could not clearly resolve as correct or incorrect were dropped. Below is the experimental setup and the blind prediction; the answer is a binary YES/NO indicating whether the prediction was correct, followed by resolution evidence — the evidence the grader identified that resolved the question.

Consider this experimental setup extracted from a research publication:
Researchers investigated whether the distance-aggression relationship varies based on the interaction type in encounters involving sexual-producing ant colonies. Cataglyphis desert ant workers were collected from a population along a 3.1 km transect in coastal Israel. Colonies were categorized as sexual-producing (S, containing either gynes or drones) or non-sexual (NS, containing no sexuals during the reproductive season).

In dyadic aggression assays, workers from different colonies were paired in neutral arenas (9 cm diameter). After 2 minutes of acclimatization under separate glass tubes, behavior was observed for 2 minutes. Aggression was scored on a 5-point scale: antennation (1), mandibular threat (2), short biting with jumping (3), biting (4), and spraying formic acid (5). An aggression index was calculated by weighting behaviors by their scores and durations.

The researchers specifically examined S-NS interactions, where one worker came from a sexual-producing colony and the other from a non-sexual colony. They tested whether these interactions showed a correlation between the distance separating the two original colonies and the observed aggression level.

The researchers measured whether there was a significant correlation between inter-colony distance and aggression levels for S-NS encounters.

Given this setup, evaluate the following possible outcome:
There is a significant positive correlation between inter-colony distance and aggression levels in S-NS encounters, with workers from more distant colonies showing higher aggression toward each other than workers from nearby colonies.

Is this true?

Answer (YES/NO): NO